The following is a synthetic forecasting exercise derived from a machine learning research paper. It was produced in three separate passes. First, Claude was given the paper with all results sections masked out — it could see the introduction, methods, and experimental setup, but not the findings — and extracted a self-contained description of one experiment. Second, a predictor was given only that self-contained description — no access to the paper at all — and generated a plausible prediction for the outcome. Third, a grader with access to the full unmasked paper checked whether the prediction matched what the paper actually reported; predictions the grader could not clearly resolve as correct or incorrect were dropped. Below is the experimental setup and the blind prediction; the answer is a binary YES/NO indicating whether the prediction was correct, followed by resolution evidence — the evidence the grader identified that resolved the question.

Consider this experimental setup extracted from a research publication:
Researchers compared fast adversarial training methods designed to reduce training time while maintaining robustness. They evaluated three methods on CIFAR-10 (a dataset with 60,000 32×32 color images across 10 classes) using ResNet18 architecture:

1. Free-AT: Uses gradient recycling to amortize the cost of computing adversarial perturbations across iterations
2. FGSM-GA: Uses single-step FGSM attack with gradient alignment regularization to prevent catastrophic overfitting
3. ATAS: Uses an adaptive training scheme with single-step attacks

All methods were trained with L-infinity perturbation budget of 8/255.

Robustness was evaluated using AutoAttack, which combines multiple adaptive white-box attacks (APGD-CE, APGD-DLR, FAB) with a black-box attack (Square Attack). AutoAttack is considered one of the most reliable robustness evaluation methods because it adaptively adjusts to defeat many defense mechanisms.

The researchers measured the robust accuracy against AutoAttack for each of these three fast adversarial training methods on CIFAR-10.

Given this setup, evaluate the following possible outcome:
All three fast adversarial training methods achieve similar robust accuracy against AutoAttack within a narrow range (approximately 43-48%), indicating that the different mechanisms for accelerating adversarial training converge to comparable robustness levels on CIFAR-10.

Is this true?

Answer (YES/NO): NO